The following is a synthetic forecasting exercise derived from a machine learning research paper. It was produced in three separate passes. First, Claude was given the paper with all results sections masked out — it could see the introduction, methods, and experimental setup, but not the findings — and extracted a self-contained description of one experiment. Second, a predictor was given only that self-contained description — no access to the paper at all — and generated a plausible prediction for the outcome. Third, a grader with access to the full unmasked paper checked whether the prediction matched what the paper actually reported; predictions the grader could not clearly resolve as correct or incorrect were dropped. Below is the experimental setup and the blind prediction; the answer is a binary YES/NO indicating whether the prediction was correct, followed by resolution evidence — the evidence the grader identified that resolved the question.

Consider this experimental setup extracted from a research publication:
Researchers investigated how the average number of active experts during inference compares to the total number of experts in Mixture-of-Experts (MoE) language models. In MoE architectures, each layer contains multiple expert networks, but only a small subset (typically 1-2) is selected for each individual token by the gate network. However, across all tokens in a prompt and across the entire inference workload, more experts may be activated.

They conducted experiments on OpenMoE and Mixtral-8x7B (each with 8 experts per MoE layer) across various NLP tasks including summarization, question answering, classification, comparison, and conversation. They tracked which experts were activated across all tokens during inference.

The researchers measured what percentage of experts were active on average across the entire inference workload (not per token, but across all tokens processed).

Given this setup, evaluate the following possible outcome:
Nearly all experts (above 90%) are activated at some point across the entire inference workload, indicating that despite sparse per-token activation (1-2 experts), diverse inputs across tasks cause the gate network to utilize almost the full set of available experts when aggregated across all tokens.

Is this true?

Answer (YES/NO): NO